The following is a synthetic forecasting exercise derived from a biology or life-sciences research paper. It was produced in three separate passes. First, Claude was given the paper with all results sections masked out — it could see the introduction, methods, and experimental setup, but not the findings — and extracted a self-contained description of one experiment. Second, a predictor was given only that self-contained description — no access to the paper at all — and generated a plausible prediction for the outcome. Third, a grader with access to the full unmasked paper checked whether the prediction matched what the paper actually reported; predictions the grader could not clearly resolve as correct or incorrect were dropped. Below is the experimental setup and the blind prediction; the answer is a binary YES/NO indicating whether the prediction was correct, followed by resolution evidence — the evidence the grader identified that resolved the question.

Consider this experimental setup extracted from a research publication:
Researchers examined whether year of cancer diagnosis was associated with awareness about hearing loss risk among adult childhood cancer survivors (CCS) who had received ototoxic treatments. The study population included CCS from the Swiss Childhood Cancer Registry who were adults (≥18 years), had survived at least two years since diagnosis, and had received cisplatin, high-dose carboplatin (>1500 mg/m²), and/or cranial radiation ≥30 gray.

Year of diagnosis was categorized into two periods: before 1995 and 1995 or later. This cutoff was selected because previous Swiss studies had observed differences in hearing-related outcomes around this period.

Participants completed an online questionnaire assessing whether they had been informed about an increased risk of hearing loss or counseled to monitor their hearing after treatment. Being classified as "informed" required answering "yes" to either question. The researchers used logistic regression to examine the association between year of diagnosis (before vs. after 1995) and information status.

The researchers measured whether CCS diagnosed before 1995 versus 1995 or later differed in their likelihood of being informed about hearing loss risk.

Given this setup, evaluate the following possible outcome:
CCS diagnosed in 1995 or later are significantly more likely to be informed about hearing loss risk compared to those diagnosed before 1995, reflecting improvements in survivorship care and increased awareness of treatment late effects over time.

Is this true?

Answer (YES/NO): YES